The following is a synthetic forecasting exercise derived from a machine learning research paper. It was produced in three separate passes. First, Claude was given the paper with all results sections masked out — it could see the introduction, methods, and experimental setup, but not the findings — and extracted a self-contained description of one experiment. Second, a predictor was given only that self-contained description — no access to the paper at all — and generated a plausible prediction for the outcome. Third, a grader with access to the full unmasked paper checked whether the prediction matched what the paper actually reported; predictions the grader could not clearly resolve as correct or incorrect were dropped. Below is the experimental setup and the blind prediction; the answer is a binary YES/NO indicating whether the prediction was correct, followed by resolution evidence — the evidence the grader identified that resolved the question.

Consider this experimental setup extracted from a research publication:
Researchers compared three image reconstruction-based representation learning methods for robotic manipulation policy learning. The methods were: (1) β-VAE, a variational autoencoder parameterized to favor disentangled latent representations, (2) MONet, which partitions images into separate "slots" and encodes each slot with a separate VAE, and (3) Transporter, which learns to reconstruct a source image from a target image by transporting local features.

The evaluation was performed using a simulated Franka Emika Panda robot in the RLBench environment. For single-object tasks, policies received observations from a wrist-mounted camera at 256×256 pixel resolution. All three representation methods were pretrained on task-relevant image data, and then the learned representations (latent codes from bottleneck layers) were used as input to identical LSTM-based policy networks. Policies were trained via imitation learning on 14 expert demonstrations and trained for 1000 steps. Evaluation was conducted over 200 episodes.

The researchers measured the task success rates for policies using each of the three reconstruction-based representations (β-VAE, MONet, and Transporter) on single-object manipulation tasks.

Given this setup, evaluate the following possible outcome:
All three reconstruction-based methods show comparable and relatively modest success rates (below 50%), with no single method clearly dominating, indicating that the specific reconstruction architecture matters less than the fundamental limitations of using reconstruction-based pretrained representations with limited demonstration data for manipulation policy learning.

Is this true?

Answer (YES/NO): NO